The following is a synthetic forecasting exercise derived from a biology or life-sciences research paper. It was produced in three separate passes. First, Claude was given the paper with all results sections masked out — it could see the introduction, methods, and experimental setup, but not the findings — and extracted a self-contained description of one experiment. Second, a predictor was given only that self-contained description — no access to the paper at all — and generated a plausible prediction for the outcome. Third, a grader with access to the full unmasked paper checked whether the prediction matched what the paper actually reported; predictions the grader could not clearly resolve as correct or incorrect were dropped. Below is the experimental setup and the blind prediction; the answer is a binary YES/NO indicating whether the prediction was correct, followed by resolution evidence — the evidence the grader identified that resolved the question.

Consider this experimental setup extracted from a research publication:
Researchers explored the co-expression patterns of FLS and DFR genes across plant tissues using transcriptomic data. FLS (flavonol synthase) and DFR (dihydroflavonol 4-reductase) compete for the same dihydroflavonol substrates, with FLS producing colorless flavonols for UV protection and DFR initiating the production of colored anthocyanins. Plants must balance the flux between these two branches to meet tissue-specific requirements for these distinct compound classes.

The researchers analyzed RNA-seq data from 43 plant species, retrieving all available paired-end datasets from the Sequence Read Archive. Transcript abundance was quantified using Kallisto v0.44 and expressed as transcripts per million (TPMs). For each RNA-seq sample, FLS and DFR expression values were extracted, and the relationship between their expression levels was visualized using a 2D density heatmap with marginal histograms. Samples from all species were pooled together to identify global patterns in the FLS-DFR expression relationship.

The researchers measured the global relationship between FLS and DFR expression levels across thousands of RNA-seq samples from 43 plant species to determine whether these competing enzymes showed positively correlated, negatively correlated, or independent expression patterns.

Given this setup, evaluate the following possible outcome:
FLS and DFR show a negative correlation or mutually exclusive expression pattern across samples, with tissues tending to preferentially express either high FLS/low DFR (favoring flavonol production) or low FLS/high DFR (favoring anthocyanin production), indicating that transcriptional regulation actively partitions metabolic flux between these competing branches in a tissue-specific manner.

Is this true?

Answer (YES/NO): YES